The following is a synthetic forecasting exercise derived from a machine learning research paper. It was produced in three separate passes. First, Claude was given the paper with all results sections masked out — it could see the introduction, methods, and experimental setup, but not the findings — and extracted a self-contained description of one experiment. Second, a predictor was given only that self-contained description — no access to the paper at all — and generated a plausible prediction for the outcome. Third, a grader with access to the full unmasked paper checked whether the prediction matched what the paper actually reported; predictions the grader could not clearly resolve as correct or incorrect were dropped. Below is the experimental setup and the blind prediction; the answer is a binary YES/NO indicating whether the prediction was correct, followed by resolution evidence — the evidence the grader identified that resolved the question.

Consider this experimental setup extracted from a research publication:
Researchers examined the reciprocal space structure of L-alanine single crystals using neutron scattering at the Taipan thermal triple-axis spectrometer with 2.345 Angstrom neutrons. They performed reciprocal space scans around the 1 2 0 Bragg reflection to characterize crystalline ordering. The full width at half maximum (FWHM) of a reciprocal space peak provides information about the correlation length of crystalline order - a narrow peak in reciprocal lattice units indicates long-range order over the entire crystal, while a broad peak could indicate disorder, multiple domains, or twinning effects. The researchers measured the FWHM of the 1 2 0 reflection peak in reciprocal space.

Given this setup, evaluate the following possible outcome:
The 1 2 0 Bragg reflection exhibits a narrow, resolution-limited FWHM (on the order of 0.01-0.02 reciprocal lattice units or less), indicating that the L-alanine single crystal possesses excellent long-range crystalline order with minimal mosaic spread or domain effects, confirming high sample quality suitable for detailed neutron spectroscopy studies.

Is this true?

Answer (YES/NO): NO